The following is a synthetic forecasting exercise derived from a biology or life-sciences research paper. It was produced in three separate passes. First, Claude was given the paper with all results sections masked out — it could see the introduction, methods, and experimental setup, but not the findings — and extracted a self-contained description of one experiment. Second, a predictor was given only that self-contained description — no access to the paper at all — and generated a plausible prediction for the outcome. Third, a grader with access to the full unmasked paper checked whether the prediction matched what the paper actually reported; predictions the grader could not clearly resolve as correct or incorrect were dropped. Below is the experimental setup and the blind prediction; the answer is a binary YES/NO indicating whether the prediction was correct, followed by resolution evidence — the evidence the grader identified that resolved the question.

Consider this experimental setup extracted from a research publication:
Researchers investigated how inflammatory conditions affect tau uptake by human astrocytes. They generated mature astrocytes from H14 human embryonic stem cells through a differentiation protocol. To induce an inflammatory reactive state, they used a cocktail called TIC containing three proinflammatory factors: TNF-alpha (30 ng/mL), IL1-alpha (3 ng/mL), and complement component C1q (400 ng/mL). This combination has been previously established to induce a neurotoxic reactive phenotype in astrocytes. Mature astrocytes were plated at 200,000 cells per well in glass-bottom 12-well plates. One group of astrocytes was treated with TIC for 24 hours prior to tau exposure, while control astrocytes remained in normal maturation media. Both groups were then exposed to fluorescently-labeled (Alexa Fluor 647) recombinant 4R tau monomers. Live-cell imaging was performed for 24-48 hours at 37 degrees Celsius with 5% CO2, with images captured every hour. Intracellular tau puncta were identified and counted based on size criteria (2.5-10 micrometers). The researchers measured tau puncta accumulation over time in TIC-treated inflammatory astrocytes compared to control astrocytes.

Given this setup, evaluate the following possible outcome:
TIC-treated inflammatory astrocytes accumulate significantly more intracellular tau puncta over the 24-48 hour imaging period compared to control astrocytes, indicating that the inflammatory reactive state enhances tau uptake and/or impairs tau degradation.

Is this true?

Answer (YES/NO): NO